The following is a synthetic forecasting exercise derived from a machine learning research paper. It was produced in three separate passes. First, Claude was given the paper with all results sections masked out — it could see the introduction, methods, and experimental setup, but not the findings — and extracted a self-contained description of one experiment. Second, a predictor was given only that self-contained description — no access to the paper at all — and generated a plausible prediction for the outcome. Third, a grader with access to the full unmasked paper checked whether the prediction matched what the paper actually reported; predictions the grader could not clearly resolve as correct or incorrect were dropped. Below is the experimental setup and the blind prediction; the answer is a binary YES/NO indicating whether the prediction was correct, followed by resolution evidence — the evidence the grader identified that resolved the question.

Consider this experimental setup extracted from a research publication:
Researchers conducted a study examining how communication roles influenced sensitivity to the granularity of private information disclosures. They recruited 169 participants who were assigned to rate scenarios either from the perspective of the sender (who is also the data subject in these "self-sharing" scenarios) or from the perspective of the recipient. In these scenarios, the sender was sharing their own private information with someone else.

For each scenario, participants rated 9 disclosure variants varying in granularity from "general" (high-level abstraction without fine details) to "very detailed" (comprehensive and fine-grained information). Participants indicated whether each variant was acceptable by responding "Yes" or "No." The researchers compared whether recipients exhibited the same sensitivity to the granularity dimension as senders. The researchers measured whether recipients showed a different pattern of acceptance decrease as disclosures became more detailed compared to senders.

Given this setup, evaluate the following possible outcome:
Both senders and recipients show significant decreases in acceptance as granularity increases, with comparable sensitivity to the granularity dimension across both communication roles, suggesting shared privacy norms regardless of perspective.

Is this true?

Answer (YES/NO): NO